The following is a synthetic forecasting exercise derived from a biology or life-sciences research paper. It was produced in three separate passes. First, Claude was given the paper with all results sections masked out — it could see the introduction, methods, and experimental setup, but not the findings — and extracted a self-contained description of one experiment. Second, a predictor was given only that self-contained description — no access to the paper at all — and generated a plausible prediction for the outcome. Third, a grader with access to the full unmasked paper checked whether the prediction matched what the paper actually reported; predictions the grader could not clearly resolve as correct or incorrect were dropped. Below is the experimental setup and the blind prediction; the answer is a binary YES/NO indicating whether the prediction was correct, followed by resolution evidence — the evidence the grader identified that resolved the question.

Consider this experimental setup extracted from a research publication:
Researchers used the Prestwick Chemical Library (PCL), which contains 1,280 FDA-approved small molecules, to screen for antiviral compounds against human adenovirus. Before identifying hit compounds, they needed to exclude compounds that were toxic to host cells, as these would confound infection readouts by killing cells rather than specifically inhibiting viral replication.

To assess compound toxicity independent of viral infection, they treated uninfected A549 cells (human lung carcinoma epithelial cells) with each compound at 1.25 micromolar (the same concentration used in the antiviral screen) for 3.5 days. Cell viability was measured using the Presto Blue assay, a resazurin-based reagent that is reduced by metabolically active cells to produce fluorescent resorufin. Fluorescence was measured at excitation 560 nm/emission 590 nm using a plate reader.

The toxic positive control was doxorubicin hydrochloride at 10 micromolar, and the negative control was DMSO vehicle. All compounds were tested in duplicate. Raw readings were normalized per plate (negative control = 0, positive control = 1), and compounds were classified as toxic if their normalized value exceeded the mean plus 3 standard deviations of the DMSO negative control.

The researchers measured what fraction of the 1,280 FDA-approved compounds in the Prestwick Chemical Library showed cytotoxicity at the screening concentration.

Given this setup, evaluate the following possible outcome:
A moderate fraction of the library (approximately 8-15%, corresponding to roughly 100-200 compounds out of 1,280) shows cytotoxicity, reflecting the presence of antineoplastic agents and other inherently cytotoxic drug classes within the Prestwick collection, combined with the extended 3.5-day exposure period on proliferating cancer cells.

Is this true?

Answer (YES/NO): YES